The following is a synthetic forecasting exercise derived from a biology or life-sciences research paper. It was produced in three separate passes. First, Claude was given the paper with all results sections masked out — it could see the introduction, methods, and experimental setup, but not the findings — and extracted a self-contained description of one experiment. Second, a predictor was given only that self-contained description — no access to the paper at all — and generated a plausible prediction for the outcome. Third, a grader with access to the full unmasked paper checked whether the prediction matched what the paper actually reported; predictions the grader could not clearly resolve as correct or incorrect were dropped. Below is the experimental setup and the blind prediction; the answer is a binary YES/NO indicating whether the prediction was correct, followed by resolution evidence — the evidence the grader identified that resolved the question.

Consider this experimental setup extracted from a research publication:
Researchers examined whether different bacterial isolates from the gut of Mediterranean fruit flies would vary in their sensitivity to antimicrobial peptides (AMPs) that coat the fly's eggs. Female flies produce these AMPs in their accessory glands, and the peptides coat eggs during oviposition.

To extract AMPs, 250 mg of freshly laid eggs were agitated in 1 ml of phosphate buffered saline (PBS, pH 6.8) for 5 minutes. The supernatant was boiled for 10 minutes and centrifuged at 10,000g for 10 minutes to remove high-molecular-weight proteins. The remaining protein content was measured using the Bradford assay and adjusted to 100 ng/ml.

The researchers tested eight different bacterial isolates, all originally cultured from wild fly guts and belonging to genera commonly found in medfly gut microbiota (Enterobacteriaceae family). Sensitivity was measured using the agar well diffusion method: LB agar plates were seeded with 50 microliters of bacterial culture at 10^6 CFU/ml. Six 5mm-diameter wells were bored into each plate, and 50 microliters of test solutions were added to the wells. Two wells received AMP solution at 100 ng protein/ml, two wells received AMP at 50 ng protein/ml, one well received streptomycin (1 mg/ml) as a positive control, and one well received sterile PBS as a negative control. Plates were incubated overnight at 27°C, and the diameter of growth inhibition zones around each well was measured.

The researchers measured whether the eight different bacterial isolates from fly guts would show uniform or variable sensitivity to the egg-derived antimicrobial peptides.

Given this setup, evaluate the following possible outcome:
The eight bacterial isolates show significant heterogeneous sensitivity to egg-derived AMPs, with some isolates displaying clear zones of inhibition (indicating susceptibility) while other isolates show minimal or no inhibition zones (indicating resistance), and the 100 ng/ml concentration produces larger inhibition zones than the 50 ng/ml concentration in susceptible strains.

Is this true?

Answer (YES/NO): NO